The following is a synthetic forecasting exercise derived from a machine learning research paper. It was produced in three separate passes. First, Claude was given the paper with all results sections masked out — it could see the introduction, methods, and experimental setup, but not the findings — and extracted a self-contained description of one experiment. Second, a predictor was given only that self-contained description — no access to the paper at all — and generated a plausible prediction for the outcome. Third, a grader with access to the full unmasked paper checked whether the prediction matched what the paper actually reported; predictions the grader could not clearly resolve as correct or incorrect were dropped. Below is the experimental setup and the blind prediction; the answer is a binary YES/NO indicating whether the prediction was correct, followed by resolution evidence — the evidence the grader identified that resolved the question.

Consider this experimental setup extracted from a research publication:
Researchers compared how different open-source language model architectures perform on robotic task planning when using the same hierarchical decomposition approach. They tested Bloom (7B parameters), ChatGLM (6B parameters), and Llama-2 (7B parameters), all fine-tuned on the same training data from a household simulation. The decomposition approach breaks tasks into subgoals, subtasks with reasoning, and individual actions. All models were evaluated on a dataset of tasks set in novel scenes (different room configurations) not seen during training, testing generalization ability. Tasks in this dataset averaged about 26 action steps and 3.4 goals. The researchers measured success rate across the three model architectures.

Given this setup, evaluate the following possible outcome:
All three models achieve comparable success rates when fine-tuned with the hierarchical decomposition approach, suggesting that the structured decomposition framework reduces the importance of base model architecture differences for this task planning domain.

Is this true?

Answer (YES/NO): YES